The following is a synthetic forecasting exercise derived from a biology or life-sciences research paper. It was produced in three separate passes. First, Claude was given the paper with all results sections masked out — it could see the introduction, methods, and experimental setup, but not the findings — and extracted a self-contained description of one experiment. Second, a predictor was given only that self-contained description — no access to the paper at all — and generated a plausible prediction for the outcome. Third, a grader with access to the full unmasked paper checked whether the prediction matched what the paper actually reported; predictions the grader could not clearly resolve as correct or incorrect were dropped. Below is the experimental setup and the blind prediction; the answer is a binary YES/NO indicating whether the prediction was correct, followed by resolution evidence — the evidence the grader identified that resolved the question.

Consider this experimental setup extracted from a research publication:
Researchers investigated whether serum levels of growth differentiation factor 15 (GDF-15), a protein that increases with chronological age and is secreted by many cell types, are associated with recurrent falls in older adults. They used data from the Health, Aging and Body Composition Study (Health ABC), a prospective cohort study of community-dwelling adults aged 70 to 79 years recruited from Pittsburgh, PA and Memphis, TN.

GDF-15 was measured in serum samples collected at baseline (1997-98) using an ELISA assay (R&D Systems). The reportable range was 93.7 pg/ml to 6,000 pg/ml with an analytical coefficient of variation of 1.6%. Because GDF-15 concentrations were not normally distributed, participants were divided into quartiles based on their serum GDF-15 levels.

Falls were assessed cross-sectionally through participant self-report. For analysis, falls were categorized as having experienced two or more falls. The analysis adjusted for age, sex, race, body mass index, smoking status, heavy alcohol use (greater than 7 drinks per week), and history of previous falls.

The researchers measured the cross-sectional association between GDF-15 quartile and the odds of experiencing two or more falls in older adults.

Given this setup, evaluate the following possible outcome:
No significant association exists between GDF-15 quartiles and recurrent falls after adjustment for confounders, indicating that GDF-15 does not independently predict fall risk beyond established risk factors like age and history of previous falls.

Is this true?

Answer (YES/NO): YES